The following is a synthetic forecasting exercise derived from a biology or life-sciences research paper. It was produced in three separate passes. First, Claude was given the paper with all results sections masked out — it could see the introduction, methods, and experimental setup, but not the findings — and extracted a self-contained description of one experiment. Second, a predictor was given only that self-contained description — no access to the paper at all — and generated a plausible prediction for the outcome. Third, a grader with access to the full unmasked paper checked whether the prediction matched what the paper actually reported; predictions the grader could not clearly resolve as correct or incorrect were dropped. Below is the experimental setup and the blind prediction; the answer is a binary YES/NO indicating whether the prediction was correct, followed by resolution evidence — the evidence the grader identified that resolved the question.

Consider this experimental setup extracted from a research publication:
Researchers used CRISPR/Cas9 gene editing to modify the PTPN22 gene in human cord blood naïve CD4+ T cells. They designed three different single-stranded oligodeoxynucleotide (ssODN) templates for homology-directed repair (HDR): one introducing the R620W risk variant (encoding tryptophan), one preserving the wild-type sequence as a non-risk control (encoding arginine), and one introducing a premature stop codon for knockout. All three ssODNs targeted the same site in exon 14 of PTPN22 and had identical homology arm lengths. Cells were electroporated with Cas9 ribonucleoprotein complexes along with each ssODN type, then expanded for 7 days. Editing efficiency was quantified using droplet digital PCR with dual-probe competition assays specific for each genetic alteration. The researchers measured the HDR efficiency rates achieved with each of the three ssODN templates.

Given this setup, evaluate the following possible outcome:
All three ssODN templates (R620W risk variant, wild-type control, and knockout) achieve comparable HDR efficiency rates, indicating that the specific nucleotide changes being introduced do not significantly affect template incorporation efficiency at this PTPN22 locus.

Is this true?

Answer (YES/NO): NO